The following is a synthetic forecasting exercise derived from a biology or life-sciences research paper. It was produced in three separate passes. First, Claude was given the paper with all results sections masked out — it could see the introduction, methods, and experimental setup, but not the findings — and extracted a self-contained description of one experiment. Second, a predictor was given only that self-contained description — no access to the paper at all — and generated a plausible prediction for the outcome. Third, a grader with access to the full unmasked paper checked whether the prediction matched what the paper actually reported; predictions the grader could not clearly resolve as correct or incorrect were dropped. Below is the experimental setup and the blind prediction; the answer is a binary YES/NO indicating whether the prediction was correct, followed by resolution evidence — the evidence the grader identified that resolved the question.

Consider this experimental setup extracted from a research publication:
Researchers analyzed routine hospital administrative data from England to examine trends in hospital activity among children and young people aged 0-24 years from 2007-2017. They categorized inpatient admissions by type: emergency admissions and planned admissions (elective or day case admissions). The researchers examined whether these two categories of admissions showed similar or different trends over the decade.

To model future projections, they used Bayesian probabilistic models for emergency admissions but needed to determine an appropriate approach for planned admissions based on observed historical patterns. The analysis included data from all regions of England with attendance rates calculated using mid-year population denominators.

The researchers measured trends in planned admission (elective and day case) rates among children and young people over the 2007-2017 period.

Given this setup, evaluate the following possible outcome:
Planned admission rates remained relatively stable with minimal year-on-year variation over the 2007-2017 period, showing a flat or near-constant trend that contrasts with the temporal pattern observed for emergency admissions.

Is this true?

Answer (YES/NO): YES